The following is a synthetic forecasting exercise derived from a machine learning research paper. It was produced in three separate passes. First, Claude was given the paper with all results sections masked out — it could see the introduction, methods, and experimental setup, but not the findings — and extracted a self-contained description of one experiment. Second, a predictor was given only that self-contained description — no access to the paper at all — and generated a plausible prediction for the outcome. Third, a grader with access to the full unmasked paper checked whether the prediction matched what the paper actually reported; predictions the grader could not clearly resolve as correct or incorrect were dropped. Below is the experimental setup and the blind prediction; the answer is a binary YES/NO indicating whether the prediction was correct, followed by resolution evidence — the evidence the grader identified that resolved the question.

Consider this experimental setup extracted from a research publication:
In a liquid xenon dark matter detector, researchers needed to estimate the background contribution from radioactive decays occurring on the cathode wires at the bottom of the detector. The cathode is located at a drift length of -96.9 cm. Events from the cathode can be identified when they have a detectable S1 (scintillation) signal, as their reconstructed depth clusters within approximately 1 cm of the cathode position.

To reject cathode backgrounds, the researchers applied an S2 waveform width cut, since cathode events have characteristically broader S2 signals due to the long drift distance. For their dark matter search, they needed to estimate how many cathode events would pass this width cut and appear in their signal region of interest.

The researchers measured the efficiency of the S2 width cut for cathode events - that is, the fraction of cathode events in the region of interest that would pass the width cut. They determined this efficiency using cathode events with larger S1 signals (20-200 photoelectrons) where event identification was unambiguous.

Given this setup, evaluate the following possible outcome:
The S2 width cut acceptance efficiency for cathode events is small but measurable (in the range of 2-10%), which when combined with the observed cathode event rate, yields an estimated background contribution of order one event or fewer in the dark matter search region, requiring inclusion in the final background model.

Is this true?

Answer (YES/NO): NO